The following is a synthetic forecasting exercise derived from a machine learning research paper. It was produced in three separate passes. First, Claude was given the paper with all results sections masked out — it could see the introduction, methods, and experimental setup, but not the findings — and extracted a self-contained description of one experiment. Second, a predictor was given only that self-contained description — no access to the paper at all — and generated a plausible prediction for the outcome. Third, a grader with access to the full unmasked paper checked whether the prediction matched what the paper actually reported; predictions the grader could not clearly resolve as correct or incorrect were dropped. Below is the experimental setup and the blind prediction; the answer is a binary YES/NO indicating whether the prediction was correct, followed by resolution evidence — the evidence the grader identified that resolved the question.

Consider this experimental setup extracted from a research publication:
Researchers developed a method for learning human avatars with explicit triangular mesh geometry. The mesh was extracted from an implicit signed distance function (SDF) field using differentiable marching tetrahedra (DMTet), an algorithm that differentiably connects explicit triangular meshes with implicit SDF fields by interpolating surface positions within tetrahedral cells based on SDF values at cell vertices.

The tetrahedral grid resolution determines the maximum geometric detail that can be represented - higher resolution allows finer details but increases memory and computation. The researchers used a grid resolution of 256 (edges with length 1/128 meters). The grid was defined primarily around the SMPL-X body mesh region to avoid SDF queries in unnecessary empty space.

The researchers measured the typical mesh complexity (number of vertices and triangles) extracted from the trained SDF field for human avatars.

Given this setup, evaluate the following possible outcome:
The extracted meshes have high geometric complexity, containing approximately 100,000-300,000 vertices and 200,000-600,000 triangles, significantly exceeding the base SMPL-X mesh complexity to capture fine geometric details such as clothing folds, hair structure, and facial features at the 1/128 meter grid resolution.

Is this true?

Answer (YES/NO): NO